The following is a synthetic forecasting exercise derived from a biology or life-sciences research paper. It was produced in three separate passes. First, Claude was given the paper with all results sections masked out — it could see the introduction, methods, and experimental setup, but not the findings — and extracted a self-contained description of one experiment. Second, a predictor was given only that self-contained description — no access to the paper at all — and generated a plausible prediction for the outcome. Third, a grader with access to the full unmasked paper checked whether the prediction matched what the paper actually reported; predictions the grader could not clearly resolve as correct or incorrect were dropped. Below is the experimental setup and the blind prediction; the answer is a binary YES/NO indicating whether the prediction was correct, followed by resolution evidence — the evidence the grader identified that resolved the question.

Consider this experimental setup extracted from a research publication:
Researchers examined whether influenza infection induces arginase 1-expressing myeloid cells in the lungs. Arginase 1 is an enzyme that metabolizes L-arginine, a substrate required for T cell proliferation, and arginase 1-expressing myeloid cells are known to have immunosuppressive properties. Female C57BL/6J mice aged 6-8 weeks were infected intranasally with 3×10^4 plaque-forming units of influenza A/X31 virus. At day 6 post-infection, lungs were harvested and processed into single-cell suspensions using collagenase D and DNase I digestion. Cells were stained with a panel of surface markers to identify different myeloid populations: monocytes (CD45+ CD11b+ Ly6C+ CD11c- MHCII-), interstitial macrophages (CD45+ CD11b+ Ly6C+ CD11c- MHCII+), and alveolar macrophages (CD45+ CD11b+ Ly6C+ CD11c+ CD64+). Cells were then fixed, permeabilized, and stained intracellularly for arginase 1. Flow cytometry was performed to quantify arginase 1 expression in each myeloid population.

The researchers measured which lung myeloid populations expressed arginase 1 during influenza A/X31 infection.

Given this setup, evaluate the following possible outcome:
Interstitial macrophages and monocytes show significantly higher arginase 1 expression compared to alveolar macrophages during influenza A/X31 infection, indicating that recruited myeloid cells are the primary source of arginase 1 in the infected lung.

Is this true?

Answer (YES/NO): NO